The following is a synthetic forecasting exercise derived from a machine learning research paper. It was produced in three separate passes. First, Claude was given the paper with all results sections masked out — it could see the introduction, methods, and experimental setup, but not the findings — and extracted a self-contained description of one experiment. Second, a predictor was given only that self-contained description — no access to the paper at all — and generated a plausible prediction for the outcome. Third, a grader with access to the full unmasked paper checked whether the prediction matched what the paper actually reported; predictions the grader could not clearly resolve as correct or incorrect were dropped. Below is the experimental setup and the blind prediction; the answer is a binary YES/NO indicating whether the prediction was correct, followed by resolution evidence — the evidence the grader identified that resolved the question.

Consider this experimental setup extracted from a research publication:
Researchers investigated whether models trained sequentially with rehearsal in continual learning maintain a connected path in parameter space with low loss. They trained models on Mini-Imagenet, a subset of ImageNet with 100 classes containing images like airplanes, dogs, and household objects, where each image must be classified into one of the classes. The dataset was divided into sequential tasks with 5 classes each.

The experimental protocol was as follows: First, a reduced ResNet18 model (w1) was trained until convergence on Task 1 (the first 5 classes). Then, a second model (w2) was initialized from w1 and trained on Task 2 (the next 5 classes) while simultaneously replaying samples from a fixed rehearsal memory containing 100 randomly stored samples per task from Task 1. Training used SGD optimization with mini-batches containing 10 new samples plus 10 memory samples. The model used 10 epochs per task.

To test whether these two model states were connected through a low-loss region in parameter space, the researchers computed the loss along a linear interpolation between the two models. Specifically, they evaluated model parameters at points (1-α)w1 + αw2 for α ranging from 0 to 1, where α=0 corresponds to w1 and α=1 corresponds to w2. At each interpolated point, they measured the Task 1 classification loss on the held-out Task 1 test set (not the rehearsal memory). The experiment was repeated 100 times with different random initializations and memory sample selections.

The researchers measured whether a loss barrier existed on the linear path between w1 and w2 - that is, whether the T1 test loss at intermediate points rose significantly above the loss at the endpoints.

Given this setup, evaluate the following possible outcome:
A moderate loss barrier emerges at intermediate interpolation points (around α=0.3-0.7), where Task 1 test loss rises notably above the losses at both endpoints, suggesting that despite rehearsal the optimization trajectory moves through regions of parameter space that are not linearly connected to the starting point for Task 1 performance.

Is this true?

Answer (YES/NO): NO